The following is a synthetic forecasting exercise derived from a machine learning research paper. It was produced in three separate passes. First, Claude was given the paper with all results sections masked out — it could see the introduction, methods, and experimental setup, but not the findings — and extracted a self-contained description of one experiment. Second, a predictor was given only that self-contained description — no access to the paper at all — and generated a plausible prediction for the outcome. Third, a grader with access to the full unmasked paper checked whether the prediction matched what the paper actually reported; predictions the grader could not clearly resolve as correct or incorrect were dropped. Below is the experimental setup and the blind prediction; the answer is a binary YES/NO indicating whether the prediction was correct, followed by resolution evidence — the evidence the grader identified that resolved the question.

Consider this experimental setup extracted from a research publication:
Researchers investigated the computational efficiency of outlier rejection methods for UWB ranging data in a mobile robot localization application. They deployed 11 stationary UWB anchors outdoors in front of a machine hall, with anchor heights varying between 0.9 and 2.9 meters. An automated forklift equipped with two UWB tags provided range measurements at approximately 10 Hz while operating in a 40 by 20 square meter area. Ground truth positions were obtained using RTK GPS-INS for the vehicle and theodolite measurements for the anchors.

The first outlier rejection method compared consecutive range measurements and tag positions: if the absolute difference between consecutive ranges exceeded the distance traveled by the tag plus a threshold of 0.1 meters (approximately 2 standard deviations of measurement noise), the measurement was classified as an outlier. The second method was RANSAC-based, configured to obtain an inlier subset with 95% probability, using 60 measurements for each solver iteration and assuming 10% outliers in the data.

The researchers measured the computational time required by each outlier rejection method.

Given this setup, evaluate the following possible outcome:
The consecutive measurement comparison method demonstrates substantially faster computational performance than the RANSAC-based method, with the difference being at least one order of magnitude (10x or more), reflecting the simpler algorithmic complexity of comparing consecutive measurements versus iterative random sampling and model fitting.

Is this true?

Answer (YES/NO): YES